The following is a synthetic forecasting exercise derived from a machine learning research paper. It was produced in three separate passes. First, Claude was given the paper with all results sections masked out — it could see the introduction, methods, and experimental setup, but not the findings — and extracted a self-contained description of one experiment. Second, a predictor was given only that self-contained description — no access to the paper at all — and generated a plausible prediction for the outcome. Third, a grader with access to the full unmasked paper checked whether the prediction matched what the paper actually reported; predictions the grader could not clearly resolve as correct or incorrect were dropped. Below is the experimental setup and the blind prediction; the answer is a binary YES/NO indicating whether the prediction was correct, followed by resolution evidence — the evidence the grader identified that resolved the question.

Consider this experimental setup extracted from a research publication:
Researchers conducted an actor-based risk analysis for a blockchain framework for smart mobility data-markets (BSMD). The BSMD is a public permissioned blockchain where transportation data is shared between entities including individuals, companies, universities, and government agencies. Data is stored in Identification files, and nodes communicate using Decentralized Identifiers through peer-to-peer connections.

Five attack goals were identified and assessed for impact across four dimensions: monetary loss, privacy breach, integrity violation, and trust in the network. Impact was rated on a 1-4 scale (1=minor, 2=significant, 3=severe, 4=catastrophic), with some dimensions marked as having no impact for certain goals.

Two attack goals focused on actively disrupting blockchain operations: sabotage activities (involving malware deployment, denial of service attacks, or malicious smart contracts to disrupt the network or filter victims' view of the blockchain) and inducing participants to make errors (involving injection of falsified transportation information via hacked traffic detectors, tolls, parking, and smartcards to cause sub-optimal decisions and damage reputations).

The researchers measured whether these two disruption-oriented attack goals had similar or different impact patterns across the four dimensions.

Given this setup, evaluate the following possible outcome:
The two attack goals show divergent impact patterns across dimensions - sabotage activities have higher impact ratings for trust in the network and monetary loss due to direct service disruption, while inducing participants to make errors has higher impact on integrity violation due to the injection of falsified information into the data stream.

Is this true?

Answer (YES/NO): NO